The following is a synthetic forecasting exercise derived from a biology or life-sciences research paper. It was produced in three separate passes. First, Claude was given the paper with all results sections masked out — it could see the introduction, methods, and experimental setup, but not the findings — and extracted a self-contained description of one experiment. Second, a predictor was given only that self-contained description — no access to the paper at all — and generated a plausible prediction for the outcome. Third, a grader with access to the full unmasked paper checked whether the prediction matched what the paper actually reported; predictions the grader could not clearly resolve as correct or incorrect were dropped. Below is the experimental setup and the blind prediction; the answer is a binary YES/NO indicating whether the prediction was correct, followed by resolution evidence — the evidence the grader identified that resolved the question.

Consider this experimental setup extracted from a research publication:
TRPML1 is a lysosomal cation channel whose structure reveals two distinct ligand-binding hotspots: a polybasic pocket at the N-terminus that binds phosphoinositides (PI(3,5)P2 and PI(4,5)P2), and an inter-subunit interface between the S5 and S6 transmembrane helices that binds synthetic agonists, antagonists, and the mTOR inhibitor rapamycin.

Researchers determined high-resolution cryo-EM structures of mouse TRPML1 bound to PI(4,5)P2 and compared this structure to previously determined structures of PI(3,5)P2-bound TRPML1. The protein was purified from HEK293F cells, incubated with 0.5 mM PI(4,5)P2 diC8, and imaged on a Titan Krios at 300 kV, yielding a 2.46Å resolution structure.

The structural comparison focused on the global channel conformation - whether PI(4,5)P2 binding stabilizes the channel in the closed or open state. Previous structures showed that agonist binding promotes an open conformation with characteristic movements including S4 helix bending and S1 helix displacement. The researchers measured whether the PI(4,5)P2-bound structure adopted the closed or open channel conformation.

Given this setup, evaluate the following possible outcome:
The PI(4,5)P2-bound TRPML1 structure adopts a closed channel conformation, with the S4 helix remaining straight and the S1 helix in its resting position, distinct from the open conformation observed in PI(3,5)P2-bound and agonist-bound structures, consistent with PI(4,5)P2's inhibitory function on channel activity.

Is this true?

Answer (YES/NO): YES